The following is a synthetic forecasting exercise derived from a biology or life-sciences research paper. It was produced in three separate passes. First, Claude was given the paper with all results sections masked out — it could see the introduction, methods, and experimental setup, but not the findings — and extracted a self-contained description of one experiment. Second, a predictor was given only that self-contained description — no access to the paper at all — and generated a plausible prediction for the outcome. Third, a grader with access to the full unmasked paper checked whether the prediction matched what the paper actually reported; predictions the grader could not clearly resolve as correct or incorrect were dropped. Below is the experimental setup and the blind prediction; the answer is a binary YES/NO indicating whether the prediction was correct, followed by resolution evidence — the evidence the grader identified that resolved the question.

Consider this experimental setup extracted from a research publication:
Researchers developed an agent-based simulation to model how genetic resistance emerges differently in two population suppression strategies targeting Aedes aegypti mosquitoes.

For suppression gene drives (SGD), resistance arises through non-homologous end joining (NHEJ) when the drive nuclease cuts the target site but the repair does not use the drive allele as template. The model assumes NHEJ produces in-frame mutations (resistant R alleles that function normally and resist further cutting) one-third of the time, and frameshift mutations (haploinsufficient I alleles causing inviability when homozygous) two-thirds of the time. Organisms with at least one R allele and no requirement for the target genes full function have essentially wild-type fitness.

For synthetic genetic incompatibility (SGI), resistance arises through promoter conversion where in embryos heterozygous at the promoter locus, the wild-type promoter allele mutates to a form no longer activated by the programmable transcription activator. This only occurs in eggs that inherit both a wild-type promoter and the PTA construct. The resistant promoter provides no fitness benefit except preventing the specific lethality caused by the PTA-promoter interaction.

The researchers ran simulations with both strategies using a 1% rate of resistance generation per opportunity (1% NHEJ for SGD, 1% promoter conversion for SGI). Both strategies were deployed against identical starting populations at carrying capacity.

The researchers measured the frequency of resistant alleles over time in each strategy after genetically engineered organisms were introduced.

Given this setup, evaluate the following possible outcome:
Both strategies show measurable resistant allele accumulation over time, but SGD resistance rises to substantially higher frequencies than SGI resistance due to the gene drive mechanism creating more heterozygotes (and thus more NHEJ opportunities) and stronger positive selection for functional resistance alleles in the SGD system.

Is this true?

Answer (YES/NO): NO